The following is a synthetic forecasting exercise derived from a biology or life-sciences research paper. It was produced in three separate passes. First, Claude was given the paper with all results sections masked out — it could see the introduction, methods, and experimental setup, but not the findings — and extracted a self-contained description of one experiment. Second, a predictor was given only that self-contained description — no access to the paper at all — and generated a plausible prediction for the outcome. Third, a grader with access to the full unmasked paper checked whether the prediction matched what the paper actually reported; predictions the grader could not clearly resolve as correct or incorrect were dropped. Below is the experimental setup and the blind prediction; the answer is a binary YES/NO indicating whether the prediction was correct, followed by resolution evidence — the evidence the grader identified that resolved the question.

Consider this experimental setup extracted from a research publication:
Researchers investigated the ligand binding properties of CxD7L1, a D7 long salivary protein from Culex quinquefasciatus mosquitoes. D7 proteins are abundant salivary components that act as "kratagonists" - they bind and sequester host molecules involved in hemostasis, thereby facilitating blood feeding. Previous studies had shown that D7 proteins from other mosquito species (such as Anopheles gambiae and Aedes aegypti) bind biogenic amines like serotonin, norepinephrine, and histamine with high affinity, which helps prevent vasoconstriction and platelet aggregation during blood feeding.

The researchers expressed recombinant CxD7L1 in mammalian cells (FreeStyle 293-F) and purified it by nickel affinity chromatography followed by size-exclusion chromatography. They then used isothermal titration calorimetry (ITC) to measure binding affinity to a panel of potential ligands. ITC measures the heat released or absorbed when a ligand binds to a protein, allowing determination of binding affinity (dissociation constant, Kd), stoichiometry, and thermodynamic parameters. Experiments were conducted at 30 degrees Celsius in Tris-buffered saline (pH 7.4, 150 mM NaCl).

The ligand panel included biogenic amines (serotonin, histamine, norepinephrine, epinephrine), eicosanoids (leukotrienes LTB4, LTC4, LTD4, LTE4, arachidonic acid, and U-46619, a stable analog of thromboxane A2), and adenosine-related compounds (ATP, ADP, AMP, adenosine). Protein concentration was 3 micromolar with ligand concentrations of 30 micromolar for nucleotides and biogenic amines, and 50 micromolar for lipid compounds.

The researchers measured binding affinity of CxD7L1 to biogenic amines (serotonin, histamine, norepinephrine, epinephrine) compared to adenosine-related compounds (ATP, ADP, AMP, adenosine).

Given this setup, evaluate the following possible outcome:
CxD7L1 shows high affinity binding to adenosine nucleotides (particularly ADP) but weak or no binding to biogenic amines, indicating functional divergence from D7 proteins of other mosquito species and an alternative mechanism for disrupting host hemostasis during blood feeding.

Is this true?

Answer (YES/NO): YES